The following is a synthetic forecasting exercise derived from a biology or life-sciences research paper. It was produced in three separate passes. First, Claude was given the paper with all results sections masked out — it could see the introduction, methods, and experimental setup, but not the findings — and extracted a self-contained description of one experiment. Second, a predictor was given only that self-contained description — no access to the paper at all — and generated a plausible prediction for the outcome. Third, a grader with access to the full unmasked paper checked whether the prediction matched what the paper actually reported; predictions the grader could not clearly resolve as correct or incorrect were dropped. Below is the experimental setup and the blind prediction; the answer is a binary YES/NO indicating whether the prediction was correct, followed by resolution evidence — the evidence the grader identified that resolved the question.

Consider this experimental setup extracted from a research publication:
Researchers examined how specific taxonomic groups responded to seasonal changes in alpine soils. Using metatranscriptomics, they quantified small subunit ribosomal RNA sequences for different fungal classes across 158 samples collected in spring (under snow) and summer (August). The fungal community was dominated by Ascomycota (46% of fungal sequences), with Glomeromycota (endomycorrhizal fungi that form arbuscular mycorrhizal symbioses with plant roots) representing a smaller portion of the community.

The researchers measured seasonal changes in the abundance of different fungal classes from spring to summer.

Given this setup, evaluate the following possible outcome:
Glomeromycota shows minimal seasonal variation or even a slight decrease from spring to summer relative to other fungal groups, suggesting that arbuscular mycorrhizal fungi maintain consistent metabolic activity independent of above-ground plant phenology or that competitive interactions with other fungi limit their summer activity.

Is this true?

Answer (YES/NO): NO